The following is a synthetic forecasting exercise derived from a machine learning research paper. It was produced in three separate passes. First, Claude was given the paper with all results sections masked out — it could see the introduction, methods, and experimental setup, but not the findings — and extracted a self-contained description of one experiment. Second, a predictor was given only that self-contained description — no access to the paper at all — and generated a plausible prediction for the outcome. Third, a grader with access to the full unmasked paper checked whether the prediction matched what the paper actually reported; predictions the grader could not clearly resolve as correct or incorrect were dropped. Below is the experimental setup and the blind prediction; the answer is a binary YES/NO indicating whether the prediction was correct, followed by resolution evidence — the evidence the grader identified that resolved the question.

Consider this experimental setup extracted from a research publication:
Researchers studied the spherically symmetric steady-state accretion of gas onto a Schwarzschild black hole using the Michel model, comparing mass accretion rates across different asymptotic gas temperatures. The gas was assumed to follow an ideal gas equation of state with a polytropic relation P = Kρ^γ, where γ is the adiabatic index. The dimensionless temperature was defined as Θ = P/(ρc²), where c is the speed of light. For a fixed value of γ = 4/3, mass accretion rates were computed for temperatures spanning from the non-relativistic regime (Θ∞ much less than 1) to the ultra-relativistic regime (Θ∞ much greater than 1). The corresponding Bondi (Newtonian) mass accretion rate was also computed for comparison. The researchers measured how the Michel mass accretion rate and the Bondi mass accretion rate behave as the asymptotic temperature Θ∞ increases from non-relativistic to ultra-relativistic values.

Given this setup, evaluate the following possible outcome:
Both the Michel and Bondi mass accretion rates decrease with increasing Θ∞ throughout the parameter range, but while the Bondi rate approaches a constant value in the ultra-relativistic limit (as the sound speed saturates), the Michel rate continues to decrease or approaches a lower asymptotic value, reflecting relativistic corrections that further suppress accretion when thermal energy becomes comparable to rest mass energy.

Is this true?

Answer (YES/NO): NO